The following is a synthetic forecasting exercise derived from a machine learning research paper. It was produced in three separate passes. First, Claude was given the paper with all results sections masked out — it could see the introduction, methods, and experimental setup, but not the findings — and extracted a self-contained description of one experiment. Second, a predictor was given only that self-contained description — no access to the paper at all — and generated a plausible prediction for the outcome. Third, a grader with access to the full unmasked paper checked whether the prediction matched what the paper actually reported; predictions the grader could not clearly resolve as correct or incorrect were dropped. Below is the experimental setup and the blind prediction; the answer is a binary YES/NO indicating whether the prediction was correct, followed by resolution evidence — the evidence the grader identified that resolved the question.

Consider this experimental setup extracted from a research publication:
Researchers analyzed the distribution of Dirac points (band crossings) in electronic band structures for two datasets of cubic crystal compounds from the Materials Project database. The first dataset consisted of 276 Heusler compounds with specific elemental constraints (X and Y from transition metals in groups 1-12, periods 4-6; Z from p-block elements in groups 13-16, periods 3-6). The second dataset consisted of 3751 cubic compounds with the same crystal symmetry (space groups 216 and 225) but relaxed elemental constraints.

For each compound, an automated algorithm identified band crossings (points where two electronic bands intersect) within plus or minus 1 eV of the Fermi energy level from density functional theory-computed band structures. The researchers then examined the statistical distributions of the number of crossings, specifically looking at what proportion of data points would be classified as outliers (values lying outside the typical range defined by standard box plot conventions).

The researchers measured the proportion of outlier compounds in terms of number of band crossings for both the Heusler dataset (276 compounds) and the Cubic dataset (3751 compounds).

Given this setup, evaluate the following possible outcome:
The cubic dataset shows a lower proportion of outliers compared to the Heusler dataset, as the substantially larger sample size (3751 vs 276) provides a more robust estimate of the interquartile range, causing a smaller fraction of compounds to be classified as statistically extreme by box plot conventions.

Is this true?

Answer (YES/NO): YES